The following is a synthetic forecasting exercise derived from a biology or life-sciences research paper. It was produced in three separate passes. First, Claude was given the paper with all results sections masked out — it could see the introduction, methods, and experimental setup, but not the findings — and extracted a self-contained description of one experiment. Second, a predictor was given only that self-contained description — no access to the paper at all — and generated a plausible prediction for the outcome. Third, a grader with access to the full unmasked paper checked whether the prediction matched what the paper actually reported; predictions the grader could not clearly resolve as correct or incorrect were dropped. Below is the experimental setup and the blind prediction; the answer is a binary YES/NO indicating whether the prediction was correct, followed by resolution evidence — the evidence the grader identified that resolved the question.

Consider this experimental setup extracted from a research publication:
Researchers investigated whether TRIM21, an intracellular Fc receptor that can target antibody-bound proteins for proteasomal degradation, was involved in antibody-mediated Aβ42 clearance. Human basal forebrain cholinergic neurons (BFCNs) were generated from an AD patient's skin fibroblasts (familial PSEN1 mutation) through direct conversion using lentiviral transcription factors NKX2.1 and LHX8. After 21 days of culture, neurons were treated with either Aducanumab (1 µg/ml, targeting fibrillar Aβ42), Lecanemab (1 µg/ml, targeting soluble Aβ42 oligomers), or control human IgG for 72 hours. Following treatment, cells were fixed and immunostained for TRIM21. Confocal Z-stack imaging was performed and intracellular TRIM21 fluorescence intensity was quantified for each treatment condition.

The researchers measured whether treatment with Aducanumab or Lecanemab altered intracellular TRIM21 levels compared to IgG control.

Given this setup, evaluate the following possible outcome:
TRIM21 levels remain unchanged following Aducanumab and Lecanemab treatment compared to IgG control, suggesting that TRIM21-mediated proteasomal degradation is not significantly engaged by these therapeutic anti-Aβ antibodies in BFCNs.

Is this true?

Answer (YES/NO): NO